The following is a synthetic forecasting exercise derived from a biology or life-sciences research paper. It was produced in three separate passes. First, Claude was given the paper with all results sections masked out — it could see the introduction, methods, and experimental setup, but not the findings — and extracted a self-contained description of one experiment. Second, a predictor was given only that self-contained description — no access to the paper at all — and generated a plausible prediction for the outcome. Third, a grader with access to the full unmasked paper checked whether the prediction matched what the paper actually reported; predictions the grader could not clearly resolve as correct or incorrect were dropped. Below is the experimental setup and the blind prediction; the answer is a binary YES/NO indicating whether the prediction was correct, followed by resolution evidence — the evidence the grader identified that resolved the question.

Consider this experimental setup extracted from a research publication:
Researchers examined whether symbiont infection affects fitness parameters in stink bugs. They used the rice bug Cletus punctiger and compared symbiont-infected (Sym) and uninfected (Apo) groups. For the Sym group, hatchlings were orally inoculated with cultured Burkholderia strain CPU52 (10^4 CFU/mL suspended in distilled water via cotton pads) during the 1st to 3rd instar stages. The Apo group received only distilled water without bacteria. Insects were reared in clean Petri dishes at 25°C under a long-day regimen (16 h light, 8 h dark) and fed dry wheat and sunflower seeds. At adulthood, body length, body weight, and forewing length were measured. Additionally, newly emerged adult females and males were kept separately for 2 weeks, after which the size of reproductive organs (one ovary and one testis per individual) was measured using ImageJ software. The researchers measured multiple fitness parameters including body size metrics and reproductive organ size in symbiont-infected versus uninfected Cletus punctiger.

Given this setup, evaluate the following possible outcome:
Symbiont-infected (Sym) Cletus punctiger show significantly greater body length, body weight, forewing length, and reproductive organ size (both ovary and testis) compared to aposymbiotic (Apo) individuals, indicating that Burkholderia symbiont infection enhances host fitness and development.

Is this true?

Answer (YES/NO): YES